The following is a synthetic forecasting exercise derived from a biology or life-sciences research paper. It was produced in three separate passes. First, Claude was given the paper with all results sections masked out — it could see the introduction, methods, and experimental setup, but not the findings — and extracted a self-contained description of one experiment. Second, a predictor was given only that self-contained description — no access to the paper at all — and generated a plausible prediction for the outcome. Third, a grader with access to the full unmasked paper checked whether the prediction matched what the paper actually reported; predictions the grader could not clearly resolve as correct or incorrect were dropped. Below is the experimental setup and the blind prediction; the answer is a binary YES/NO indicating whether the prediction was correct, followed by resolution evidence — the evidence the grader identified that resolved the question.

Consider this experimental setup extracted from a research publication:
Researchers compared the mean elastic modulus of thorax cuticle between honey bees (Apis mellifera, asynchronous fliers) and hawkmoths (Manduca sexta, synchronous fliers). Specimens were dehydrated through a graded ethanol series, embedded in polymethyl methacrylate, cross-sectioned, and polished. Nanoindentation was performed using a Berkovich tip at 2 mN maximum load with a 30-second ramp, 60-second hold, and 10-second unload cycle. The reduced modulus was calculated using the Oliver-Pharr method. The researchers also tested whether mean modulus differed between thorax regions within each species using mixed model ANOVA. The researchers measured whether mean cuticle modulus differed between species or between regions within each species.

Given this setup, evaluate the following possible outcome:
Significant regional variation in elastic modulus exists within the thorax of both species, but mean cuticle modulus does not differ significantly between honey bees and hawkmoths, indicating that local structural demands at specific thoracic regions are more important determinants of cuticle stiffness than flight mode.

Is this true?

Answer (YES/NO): NO